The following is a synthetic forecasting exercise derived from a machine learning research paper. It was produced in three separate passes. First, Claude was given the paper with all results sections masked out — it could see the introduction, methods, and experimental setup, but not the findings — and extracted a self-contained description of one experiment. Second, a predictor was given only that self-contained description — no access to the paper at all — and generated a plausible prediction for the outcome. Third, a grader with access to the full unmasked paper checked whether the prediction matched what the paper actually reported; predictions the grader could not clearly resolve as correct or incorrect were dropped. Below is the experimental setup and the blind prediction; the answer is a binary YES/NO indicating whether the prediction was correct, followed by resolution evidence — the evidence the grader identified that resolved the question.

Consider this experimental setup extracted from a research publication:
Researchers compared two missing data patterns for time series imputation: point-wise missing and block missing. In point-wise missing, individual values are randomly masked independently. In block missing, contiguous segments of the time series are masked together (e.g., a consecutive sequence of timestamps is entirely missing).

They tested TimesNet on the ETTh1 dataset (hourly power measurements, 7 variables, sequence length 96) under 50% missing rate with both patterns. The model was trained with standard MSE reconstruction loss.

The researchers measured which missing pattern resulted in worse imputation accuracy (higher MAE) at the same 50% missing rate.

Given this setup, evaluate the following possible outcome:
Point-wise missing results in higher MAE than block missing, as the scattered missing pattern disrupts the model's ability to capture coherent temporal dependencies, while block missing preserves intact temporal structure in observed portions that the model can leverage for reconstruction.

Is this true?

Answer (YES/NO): NO